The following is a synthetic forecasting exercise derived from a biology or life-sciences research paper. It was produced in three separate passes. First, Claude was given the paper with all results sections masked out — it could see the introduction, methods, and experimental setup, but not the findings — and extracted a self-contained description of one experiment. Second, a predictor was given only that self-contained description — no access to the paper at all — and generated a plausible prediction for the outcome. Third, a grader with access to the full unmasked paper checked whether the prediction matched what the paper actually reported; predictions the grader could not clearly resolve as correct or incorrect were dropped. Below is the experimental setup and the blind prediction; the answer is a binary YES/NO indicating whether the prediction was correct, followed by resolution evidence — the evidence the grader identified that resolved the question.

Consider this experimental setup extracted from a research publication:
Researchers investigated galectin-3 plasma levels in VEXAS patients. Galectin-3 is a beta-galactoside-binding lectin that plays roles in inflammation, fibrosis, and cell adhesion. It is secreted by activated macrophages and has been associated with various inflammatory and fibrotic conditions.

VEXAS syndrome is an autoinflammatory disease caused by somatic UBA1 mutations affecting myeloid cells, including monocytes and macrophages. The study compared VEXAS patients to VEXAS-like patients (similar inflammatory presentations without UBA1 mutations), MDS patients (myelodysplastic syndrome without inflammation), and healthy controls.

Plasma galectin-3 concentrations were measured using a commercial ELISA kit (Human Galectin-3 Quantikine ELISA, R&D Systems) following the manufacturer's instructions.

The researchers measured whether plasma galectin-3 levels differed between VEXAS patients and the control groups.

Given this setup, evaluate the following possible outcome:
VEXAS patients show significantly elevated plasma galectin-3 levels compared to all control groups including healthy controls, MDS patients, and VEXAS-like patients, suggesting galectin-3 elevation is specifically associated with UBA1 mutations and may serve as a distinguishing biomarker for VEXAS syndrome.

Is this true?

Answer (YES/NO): YES